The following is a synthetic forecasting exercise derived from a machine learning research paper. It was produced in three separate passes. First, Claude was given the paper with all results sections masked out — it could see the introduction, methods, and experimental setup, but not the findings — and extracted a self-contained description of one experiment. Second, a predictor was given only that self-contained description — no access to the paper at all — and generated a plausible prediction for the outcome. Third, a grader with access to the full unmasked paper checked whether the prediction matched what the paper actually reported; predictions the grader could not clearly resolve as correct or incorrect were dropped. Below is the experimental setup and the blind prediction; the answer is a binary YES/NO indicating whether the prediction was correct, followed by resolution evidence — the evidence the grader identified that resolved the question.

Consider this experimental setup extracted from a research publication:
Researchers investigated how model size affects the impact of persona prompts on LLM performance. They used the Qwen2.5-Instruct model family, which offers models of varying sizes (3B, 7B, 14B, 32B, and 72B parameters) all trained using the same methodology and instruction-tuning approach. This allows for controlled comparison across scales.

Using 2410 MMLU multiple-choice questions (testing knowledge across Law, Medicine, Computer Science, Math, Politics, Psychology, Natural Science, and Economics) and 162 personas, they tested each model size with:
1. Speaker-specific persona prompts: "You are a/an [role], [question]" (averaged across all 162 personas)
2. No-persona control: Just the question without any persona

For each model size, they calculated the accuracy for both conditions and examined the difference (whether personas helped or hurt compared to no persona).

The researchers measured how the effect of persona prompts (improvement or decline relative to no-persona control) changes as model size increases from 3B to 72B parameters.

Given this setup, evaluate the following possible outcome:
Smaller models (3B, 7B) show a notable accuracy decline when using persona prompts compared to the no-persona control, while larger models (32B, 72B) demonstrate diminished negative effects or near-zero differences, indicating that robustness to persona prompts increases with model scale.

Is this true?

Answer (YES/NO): NO